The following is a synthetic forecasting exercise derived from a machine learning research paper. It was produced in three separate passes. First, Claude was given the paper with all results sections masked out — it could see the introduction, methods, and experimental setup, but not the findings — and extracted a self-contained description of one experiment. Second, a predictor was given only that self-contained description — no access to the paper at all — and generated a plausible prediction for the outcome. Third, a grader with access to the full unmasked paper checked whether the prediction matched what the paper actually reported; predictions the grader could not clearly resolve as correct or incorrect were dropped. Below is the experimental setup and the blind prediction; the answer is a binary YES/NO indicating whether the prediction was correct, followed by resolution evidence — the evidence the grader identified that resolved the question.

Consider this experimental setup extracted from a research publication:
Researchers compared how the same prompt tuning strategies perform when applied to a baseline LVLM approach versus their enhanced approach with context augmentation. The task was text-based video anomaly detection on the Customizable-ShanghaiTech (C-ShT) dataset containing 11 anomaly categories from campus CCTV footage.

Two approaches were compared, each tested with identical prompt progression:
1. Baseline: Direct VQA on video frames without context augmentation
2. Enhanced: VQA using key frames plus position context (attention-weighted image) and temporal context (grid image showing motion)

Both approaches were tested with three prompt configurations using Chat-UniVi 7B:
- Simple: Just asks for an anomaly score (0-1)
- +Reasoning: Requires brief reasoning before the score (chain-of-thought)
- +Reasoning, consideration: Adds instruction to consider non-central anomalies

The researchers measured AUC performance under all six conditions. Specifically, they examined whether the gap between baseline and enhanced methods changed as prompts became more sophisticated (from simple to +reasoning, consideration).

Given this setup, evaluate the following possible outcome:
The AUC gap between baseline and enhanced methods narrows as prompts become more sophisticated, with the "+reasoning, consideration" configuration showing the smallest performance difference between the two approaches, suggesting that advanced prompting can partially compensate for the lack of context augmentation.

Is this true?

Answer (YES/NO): YES